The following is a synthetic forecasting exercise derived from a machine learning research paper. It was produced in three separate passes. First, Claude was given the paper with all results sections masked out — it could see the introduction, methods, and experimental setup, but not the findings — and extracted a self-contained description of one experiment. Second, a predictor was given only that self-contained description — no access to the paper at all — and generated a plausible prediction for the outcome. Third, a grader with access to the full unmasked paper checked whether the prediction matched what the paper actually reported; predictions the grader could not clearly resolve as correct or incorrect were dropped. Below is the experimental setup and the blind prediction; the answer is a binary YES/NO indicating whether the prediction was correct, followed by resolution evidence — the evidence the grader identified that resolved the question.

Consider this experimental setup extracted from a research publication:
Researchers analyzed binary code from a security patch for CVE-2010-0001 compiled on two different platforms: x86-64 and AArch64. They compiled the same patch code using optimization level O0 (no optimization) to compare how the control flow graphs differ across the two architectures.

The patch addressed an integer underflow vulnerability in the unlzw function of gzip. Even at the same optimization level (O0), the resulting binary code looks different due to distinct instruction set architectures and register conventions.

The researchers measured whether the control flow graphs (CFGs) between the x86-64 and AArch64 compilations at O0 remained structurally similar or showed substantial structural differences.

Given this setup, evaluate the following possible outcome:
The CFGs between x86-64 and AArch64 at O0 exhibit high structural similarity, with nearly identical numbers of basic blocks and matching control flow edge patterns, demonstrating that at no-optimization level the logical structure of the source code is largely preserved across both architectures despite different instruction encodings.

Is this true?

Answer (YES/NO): YES